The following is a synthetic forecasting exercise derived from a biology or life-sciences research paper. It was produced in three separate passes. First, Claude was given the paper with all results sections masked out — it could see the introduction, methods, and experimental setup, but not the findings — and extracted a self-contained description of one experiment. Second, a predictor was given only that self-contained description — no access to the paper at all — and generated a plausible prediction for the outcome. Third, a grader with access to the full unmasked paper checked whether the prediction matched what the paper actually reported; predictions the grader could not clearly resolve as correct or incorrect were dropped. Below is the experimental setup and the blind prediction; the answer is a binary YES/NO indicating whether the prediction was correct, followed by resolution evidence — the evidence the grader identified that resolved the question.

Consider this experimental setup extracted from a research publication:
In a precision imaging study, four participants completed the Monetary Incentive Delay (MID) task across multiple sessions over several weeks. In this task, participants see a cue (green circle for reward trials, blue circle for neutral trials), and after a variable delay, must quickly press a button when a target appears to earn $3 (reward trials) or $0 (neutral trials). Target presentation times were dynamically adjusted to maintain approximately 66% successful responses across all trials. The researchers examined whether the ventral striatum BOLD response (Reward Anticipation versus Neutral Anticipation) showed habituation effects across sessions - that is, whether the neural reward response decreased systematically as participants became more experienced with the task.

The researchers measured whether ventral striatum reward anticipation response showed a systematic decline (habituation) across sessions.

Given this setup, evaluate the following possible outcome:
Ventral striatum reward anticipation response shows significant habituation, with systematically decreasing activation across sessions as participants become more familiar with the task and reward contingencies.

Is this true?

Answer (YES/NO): NO